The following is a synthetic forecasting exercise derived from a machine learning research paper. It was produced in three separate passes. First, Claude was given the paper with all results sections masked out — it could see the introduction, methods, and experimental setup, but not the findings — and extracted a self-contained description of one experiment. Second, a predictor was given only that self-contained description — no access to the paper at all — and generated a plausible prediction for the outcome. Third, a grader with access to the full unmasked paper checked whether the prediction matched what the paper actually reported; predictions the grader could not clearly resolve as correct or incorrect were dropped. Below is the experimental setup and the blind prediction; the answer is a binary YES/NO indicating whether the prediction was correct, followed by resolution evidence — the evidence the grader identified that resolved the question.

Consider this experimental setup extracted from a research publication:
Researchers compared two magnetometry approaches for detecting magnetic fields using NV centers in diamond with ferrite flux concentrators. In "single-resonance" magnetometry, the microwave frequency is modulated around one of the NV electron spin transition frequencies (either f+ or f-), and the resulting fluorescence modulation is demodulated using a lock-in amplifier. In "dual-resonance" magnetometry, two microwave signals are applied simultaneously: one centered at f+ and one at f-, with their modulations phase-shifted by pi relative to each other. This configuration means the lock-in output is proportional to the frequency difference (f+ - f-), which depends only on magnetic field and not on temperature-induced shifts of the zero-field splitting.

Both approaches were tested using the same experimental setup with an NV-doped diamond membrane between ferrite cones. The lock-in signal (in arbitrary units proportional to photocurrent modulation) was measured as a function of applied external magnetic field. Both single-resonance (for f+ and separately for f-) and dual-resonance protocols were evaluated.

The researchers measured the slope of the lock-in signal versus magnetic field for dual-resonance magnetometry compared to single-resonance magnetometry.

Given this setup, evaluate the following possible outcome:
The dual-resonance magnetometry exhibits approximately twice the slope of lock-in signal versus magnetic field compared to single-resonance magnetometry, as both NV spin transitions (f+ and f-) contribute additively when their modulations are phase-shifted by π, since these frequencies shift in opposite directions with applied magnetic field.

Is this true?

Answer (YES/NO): NO